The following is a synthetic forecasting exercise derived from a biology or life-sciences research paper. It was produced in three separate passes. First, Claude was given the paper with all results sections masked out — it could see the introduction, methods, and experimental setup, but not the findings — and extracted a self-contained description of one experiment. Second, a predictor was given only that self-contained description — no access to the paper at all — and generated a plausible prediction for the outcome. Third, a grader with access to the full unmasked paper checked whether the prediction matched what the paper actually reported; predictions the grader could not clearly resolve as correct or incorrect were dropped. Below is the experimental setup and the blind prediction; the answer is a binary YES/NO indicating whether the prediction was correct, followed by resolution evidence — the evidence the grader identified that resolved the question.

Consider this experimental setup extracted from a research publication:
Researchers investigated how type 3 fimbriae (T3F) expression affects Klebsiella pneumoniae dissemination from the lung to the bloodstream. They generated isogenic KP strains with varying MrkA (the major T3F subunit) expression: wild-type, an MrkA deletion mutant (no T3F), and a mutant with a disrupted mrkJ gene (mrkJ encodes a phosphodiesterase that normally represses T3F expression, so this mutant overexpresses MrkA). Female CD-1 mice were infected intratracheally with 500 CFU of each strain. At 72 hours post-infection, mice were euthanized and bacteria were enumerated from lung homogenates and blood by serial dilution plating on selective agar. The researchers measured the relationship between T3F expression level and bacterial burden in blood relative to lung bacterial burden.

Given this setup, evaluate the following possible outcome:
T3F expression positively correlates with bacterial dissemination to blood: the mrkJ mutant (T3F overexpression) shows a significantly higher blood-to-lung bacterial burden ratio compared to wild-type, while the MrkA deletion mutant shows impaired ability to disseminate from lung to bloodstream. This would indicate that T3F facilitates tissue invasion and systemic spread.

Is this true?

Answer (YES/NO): NO